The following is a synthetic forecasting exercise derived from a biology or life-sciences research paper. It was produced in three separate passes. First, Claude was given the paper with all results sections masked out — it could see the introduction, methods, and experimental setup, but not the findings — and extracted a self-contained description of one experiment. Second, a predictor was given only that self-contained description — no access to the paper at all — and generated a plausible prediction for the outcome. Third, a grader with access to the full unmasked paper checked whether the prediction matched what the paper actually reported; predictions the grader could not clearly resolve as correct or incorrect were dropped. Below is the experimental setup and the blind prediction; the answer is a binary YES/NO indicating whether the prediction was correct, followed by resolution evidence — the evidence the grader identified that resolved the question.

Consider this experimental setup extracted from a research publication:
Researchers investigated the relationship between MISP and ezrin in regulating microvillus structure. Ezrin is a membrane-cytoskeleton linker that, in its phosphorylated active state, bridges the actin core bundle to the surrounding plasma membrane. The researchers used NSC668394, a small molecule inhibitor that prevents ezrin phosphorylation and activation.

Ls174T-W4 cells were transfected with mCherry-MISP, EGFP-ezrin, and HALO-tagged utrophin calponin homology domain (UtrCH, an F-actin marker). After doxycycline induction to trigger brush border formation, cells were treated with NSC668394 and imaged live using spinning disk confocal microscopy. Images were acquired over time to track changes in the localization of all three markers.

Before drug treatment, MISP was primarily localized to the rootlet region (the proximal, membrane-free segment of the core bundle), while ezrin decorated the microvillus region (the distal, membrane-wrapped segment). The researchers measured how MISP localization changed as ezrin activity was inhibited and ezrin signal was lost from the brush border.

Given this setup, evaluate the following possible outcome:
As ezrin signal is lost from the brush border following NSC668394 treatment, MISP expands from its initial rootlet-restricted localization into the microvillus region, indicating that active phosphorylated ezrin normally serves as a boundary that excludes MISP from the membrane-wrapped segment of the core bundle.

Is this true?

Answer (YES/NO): YES